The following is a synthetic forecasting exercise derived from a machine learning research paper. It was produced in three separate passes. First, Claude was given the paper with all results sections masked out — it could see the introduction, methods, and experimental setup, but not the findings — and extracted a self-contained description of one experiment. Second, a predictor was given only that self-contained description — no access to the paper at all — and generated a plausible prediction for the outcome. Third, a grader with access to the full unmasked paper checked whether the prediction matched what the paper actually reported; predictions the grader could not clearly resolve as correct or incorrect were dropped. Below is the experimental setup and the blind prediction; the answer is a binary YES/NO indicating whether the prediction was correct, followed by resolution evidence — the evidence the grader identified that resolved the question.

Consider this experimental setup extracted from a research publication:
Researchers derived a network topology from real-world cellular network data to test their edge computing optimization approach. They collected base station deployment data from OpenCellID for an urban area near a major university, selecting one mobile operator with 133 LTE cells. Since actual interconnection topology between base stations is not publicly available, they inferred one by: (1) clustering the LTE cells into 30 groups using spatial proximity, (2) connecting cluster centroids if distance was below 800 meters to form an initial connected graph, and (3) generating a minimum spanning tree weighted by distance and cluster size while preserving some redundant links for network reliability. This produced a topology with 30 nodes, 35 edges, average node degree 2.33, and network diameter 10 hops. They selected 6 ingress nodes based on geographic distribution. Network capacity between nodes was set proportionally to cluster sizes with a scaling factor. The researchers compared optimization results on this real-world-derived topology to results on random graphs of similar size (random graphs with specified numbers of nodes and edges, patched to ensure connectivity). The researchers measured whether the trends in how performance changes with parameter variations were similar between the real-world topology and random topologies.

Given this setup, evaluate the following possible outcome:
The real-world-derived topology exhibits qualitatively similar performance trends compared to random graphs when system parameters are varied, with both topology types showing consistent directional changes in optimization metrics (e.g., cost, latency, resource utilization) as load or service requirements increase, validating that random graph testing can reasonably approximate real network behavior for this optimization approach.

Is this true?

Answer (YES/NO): YES